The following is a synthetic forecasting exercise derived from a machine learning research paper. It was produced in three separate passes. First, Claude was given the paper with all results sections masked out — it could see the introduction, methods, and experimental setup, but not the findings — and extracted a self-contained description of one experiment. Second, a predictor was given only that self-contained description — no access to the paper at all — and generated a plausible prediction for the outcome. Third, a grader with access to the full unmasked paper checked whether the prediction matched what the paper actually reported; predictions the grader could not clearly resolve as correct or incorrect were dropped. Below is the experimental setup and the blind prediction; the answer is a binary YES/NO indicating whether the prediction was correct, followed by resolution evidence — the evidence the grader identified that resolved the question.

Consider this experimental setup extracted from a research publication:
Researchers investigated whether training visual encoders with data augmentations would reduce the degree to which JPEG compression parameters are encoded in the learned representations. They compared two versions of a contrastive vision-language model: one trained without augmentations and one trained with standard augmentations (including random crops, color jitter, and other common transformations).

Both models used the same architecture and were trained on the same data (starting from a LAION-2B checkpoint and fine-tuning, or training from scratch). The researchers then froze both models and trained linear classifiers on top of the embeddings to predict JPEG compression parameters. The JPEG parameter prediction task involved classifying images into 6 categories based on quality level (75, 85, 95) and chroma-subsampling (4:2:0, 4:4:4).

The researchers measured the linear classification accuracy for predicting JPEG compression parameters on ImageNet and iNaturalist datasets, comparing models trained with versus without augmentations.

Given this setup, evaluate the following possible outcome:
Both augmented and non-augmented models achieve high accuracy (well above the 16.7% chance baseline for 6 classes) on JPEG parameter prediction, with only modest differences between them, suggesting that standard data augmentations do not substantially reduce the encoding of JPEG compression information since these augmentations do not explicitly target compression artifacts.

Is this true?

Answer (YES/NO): NO